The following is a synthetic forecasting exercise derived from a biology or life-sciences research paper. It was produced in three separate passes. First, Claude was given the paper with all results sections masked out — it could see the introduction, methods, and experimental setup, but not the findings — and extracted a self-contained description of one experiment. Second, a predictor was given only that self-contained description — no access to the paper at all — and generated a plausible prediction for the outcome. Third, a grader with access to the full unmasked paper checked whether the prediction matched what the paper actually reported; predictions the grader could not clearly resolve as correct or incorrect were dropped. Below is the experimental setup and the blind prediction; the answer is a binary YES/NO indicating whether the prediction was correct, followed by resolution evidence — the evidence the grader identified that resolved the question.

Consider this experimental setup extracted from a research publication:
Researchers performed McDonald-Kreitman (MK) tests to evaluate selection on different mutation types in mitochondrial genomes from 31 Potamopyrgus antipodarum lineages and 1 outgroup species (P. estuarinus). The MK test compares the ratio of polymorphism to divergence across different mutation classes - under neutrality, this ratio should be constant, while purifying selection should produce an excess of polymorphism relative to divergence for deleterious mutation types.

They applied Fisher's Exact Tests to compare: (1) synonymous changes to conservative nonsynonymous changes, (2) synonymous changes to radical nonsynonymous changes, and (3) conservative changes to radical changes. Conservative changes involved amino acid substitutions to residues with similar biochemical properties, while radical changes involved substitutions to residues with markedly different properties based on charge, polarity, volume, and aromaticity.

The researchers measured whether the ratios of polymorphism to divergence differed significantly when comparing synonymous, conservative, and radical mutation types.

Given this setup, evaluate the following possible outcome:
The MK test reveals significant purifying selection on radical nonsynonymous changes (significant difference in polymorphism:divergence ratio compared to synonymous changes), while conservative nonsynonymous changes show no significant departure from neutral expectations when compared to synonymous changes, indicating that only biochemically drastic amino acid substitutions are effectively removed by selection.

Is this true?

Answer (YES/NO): NO